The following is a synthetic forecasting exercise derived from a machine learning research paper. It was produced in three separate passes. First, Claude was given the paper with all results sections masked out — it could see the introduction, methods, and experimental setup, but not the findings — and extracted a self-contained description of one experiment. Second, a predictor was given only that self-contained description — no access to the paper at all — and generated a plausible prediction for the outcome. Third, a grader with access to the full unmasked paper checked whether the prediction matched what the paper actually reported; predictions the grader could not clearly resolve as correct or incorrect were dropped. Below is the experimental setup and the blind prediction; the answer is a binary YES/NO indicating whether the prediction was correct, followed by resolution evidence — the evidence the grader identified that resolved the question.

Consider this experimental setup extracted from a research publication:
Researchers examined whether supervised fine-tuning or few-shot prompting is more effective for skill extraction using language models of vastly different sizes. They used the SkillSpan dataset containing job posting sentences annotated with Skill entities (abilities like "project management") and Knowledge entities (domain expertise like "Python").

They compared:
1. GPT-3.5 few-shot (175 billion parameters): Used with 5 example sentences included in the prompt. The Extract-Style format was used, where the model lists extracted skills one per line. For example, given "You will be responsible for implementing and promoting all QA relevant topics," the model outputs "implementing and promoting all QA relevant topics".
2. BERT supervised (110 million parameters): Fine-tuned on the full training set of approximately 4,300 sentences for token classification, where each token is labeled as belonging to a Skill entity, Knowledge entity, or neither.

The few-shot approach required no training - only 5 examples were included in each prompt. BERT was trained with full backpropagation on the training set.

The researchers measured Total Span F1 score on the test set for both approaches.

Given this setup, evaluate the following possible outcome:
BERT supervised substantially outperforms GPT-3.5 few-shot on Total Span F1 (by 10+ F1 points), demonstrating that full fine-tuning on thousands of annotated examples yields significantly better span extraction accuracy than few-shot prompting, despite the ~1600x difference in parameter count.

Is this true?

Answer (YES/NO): YES